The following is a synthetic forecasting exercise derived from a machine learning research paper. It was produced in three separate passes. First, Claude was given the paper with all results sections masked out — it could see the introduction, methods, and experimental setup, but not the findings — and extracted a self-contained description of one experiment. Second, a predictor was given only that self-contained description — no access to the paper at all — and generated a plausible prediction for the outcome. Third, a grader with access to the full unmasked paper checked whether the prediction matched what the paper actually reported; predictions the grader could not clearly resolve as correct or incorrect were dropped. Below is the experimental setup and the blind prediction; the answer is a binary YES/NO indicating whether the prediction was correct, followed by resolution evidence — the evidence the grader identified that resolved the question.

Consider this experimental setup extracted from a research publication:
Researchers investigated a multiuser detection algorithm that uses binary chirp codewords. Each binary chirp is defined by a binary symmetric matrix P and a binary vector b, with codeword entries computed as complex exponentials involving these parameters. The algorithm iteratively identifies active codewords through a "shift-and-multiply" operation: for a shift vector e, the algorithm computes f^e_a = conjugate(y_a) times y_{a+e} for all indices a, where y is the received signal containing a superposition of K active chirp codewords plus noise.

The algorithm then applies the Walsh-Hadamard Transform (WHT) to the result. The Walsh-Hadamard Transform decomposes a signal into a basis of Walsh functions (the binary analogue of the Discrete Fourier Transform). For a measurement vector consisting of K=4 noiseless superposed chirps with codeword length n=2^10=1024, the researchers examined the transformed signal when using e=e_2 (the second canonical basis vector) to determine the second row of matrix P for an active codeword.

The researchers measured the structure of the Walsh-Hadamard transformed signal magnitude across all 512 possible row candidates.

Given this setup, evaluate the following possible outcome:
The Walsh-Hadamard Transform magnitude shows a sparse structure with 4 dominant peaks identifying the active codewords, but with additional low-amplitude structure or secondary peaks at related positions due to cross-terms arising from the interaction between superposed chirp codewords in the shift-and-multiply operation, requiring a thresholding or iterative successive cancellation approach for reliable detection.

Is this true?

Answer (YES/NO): NO